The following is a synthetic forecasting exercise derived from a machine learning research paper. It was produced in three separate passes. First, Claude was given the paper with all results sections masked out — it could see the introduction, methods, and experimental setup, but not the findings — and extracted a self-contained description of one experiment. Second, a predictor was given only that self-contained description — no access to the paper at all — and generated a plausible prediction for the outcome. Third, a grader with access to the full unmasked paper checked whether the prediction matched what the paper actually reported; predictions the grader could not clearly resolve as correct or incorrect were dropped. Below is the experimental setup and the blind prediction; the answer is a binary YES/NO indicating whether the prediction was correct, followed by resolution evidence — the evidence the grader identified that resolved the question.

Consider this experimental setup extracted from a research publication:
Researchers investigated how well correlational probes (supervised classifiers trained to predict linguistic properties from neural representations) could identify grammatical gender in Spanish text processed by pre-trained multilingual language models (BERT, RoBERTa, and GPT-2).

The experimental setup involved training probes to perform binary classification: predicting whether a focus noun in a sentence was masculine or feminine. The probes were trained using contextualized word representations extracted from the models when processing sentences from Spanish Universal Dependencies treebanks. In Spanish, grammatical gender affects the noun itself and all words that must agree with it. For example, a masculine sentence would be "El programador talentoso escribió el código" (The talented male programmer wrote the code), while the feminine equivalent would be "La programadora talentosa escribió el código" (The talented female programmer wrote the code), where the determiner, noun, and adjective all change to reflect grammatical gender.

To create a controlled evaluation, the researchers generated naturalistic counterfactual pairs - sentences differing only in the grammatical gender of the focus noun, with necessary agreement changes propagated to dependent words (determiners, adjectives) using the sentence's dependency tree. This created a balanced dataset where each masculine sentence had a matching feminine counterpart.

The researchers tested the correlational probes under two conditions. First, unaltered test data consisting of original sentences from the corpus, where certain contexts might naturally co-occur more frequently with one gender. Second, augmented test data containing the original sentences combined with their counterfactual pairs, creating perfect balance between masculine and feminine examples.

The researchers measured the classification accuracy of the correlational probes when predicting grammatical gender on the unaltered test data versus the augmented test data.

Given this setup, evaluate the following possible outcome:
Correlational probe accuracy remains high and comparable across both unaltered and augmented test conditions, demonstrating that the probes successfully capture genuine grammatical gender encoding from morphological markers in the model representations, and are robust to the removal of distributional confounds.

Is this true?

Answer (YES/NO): NO